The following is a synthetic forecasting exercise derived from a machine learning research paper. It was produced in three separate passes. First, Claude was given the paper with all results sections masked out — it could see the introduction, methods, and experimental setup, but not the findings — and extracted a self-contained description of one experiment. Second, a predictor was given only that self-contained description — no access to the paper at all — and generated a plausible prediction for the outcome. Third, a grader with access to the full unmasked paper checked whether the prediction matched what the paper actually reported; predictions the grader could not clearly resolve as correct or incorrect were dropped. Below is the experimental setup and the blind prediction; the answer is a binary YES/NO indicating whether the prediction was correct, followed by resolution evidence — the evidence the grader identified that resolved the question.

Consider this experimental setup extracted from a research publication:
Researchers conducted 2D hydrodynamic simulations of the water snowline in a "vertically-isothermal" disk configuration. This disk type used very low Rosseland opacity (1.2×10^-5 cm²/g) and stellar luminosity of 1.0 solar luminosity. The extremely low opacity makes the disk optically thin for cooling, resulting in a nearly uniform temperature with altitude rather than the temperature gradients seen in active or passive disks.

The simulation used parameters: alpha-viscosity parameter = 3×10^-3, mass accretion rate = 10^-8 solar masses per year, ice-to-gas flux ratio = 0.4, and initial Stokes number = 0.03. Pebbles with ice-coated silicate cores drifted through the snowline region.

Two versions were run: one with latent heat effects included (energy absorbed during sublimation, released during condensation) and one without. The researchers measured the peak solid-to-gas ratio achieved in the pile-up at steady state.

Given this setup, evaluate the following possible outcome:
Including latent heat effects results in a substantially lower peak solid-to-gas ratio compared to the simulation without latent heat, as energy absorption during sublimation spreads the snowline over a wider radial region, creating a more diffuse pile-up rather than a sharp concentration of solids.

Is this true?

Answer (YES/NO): NO